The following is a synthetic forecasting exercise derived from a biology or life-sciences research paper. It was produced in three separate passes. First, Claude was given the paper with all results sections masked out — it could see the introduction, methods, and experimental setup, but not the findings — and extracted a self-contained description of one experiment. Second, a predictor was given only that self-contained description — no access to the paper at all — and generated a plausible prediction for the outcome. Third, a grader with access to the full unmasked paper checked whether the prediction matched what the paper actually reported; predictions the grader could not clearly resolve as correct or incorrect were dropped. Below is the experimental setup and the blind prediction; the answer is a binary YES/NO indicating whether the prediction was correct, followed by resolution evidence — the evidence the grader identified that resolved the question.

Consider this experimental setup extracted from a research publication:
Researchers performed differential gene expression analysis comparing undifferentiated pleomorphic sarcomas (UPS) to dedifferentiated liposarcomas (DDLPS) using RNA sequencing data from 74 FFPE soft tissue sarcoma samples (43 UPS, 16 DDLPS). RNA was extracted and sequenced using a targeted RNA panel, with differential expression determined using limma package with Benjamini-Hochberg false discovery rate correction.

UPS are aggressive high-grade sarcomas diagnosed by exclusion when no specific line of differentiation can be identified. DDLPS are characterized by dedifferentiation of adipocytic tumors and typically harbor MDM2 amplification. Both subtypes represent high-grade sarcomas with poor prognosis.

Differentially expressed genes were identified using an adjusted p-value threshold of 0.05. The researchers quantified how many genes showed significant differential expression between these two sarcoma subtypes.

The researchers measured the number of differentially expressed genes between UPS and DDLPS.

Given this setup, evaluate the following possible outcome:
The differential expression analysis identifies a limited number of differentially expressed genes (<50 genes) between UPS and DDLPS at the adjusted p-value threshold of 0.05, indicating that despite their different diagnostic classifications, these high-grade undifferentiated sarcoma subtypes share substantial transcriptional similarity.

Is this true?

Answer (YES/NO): NO